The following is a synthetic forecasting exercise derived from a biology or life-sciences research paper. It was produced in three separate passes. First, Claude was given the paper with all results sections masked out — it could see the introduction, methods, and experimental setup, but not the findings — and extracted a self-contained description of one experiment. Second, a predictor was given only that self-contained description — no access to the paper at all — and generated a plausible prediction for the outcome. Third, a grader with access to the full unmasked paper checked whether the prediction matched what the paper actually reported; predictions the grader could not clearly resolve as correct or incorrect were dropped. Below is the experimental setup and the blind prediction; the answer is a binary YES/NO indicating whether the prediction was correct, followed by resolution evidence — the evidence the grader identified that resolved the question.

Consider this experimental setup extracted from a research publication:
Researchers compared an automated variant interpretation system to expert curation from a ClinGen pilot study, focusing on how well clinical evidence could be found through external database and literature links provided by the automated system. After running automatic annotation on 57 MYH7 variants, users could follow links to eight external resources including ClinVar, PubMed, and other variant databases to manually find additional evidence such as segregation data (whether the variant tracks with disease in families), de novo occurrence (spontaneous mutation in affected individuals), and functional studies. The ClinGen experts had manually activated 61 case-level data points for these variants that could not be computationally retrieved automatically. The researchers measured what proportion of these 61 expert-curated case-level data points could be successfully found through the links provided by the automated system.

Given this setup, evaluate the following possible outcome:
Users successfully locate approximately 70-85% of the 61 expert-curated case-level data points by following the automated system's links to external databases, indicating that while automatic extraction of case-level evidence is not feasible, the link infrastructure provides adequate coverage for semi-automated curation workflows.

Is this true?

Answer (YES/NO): YES